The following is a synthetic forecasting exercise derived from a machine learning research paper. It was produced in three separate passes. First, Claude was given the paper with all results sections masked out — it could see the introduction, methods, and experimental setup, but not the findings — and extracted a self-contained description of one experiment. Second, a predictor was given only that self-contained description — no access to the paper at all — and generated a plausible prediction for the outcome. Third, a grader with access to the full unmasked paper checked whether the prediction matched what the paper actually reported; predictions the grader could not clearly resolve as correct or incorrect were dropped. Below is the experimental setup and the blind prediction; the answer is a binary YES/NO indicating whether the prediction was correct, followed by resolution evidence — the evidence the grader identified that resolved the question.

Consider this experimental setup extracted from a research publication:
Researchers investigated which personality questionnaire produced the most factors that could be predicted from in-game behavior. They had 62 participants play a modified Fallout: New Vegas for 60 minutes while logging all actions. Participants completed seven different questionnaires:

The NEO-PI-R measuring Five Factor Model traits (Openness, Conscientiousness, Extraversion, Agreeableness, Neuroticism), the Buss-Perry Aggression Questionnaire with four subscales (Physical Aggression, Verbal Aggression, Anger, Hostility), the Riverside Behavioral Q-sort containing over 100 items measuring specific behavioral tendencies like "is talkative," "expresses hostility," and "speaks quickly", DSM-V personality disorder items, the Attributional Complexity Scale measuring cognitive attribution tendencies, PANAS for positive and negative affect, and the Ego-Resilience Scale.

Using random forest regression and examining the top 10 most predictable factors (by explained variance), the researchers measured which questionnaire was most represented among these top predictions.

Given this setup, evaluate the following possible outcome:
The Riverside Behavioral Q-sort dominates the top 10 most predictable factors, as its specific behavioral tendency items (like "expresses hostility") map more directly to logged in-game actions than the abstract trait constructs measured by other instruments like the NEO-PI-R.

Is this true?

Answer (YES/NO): YES